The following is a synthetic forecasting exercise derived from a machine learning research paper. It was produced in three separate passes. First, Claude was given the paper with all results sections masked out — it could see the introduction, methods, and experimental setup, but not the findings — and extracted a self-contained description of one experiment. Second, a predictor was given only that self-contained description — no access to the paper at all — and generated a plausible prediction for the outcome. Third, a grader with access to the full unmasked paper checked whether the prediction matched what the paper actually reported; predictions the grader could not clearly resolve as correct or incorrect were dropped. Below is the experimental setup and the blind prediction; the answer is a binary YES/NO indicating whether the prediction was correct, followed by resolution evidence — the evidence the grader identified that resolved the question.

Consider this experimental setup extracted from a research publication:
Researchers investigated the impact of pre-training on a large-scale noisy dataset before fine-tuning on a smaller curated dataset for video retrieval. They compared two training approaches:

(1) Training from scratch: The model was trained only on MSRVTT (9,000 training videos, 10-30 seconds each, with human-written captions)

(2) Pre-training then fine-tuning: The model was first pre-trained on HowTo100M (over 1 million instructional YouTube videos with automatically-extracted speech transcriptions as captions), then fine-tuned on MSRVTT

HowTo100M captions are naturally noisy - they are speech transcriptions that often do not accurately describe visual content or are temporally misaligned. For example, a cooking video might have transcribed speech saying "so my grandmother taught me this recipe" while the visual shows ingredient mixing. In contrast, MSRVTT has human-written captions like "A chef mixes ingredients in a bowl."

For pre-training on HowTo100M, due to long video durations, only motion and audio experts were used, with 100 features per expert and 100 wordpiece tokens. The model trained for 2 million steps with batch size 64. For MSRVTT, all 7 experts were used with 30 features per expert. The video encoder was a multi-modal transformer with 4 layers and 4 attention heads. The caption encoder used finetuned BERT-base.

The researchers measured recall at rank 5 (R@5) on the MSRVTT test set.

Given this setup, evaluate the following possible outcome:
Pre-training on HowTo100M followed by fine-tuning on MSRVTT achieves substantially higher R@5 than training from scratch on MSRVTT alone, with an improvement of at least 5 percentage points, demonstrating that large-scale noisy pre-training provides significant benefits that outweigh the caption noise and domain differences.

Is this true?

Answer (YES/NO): NO